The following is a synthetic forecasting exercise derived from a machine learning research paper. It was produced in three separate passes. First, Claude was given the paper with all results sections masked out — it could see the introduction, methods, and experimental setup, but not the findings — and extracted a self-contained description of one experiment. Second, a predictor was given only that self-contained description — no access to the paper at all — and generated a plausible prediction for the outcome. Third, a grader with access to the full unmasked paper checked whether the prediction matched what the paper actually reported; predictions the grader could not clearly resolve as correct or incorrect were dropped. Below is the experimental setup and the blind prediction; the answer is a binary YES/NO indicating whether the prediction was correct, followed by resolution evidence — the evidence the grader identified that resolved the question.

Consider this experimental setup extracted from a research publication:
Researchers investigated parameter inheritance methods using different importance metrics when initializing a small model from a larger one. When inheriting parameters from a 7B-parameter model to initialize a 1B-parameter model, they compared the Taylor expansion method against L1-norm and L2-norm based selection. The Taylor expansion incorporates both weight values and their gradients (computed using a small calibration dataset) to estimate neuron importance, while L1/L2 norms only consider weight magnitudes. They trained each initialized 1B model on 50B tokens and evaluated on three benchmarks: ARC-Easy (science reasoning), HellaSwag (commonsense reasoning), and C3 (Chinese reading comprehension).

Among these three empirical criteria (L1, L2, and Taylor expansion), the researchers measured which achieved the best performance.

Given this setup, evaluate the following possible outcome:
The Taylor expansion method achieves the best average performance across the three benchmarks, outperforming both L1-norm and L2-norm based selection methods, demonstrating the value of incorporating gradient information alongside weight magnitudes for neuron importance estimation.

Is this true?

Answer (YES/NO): YES